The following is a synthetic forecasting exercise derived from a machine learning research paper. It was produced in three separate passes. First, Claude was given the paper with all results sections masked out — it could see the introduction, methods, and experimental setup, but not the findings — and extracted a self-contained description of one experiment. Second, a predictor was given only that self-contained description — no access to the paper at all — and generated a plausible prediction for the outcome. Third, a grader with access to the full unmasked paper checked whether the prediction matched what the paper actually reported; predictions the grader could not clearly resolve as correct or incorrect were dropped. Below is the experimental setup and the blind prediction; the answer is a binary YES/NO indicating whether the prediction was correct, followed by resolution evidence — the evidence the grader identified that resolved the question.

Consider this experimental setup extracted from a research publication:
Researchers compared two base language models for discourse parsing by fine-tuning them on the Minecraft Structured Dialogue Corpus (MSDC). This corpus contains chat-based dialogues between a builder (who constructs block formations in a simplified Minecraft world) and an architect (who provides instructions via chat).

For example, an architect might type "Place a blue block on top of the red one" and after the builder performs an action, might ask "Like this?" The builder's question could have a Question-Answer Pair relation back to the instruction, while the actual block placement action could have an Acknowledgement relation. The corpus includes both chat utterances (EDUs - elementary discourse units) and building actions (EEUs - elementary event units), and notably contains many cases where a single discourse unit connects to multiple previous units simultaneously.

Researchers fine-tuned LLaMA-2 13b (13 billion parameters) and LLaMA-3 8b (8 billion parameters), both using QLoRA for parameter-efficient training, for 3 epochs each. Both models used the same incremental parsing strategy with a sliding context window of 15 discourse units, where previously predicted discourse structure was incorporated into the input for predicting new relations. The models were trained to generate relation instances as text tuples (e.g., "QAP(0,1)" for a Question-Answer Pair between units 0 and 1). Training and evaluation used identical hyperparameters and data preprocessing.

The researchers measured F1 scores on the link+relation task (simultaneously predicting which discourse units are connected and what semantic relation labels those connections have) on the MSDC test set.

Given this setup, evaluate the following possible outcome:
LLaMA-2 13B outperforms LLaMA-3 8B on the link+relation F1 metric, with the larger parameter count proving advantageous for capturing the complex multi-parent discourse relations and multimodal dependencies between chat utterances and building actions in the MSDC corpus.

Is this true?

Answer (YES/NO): NO